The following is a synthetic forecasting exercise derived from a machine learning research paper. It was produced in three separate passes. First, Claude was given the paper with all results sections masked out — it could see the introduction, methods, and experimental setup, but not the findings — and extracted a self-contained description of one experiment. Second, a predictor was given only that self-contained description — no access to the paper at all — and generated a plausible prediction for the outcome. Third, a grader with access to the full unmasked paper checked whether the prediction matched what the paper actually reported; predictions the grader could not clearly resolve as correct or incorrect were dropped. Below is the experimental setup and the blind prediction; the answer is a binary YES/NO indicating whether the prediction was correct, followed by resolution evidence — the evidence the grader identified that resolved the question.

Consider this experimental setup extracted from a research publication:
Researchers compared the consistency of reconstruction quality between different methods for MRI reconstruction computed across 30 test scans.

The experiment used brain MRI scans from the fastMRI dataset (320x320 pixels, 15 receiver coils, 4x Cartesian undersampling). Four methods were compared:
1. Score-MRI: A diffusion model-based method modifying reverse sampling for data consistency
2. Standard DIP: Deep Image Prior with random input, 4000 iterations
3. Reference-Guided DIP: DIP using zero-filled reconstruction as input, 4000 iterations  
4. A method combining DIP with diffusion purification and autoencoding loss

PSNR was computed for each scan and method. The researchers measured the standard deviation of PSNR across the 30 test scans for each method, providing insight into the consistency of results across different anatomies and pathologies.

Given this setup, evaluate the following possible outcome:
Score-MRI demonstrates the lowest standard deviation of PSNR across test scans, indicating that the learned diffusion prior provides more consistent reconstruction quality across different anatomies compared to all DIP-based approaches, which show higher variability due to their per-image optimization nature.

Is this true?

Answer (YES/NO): YES